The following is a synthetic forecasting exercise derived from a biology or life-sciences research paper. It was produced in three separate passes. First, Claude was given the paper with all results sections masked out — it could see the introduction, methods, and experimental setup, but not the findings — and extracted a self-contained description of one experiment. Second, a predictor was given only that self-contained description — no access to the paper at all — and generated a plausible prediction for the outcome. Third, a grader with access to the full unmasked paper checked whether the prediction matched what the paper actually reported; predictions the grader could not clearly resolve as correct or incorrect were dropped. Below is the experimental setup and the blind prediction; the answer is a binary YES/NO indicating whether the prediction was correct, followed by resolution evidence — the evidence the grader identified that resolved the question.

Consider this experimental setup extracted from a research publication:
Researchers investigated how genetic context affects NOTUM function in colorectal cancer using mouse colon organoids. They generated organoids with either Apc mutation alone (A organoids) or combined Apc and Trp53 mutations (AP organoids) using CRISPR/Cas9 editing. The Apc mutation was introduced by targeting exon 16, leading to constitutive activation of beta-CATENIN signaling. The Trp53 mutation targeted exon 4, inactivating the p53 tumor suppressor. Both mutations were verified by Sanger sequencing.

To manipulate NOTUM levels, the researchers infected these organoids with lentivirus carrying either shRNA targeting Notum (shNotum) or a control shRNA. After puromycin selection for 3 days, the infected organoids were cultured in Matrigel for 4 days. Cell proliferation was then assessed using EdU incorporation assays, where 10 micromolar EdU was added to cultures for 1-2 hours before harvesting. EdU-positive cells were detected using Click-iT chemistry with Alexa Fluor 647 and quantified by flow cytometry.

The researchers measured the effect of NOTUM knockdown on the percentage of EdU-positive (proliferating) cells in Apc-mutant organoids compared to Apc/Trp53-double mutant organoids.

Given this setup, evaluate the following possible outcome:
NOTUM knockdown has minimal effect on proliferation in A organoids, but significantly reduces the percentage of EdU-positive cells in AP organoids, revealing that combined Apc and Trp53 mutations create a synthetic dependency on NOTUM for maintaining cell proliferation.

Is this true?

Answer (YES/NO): NO